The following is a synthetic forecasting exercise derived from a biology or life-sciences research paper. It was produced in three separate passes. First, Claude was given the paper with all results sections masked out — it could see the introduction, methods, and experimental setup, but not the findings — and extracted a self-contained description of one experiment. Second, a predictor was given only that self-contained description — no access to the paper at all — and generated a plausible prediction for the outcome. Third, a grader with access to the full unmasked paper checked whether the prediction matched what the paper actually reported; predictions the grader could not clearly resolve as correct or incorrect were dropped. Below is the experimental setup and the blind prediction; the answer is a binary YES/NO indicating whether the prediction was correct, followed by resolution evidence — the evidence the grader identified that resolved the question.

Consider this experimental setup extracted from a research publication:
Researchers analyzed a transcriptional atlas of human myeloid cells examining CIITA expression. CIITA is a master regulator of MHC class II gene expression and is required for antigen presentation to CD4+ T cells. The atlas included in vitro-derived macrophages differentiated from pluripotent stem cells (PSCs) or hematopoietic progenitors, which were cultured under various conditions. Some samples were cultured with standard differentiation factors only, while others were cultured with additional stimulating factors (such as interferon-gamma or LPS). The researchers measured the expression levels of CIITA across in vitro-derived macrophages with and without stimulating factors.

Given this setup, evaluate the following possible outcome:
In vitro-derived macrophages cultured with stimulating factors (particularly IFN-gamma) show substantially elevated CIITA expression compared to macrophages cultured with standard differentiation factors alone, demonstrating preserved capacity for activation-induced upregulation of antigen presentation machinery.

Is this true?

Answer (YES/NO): YES